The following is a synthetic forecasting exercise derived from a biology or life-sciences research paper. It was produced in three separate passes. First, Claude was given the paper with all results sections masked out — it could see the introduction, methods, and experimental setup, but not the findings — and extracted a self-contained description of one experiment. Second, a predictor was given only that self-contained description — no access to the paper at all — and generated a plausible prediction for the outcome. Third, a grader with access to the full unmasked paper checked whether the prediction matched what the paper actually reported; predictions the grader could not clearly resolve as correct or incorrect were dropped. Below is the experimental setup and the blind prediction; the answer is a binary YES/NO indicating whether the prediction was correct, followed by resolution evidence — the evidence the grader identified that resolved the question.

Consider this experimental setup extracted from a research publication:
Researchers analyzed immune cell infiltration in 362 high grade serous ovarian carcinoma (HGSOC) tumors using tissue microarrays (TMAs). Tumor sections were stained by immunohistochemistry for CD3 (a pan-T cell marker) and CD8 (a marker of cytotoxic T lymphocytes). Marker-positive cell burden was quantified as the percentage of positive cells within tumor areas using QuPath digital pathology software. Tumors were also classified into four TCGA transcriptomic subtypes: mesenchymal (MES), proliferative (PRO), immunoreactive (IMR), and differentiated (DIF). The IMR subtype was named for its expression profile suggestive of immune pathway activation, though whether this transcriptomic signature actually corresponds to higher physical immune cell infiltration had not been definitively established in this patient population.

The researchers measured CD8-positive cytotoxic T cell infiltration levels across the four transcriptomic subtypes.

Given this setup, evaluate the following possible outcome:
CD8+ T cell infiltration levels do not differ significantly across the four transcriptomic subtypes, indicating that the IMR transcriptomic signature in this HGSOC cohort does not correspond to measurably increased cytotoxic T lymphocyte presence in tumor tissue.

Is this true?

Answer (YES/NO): NO